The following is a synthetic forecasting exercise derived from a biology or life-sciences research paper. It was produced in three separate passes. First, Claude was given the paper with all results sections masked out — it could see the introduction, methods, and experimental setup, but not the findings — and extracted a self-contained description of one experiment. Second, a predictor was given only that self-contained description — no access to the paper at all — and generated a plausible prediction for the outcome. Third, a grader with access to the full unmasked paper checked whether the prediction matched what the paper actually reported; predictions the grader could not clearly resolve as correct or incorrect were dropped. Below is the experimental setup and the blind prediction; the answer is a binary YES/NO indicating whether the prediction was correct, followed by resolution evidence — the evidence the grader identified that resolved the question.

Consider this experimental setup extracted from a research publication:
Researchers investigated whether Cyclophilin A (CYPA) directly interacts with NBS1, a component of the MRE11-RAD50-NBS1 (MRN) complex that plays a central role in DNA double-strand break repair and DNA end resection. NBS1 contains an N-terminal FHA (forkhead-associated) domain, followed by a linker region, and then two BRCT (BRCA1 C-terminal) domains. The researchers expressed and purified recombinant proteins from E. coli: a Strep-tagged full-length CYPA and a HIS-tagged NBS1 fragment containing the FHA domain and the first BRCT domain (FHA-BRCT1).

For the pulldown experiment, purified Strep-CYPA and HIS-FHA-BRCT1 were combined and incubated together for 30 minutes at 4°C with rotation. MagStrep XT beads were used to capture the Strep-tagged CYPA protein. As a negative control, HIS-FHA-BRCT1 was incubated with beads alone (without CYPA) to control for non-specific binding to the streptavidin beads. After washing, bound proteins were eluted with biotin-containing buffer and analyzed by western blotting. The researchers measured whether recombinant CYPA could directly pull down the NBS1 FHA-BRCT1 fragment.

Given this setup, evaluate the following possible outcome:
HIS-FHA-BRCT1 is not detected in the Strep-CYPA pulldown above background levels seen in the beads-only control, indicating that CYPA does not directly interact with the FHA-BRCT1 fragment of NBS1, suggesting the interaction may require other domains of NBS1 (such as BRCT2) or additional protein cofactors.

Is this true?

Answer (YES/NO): NO